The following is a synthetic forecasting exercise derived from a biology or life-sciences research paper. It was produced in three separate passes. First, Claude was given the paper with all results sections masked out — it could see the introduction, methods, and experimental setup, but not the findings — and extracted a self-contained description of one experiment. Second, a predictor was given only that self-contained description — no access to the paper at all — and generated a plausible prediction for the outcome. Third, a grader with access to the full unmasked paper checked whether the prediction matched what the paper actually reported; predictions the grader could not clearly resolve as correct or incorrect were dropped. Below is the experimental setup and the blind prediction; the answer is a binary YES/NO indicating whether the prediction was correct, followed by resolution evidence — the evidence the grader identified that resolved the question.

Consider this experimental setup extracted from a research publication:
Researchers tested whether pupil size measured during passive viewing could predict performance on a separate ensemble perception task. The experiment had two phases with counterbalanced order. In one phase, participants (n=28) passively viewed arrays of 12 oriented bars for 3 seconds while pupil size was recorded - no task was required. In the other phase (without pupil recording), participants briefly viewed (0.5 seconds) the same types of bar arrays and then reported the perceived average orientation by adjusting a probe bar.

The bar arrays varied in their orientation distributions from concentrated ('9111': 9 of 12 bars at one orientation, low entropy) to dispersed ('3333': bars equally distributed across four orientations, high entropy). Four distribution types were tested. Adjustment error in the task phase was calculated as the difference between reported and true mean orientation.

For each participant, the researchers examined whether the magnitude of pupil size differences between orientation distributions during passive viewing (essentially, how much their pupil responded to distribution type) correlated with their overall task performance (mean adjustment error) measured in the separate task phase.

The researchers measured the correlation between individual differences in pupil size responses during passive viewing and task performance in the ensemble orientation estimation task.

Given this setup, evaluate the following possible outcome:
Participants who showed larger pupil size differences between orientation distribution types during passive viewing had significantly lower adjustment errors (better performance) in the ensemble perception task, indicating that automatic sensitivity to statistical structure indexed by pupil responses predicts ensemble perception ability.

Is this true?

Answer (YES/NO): NO